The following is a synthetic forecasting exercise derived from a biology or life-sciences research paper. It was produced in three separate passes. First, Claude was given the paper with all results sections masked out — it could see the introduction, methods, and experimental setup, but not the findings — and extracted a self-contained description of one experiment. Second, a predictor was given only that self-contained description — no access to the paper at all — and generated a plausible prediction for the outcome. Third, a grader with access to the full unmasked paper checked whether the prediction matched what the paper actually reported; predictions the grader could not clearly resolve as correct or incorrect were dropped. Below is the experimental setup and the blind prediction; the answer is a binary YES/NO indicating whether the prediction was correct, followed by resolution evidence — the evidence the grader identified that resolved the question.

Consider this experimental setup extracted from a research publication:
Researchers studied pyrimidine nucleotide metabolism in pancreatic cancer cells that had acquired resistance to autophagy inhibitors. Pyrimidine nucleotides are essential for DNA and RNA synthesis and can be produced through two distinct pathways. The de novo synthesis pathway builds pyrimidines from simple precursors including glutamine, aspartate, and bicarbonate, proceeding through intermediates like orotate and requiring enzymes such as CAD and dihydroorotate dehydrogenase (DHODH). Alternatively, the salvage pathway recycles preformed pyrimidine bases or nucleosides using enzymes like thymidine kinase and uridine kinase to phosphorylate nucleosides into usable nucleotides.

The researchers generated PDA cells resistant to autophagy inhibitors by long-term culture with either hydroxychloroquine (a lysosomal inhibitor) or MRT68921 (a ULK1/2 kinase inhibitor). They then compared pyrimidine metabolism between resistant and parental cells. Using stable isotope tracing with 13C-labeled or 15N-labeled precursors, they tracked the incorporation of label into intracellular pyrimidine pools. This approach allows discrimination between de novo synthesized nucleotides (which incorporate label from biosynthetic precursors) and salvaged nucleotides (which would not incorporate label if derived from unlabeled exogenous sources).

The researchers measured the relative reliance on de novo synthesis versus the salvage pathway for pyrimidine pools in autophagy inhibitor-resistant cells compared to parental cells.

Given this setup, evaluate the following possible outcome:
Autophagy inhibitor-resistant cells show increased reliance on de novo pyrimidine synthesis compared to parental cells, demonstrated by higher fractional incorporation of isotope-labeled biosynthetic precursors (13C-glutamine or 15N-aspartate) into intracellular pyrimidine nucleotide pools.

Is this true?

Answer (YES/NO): NO